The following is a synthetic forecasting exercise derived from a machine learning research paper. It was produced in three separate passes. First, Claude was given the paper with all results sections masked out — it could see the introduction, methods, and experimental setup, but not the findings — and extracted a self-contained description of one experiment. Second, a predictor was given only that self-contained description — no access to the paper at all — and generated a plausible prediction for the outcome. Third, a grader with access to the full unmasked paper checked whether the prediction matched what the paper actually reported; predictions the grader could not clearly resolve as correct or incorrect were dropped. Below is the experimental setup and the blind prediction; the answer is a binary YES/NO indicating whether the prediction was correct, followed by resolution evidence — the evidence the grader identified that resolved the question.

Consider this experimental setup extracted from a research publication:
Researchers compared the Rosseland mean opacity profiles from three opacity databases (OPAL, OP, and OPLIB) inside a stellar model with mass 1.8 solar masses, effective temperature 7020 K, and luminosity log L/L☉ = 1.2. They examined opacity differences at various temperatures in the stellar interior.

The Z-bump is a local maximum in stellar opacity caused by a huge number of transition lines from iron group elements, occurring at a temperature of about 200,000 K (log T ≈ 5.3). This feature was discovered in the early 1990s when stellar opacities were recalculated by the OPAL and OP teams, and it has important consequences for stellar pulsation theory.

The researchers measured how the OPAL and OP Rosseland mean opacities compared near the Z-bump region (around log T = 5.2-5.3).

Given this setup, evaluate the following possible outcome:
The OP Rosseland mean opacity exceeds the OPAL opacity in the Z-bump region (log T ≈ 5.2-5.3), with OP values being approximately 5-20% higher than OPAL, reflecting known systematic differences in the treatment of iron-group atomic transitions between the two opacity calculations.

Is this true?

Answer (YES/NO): NO